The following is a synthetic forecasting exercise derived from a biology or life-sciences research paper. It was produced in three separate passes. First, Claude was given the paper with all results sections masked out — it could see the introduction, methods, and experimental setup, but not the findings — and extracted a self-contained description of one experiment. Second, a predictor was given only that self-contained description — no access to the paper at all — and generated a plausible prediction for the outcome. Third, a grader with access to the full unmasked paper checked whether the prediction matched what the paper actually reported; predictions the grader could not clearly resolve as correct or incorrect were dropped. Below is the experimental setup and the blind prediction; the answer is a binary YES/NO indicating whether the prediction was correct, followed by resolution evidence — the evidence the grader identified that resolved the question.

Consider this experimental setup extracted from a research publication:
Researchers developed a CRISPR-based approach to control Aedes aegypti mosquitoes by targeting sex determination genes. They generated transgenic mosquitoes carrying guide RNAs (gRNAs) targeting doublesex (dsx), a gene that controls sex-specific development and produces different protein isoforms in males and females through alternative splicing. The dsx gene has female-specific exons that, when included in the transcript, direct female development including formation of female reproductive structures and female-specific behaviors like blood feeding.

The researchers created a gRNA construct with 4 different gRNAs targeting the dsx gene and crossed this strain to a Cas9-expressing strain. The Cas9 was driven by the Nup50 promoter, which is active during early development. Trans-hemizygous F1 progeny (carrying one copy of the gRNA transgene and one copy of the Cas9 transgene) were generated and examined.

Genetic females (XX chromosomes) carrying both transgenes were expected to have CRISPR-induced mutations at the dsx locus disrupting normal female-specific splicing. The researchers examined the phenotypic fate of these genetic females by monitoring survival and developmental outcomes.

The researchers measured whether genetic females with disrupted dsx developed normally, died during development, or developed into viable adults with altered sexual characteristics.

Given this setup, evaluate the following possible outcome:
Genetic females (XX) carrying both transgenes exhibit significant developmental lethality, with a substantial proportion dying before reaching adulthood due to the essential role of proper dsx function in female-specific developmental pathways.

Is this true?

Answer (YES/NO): NO